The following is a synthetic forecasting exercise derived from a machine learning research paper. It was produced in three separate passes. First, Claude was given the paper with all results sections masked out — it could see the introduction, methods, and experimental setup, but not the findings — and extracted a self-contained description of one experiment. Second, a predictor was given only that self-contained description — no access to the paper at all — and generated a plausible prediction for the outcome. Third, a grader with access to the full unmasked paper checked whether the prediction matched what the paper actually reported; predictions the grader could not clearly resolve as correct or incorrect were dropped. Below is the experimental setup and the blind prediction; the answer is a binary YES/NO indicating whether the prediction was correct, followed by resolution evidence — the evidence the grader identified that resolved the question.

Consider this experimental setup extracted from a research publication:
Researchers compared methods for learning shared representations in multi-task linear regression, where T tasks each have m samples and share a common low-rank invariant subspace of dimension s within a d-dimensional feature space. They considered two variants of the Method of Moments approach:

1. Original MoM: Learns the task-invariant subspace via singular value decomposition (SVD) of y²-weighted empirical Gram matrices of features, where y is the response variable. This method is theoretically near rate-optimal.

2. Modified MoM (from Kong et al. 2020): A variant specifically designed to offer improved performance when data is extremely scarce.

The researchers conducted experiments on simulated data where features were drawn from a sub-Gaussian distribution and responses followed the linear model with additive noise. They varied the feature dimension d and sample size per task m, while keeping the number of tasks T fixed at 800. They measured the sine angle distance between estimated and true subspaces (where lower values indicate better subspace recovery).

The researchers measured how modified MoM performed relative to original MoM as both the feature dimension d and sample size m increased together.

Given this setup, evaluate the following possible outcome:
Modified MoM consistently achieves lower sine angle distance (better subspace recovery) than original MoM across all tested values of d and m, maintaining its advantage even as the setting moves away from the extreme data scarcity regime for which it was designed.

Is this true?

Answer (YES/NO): NO